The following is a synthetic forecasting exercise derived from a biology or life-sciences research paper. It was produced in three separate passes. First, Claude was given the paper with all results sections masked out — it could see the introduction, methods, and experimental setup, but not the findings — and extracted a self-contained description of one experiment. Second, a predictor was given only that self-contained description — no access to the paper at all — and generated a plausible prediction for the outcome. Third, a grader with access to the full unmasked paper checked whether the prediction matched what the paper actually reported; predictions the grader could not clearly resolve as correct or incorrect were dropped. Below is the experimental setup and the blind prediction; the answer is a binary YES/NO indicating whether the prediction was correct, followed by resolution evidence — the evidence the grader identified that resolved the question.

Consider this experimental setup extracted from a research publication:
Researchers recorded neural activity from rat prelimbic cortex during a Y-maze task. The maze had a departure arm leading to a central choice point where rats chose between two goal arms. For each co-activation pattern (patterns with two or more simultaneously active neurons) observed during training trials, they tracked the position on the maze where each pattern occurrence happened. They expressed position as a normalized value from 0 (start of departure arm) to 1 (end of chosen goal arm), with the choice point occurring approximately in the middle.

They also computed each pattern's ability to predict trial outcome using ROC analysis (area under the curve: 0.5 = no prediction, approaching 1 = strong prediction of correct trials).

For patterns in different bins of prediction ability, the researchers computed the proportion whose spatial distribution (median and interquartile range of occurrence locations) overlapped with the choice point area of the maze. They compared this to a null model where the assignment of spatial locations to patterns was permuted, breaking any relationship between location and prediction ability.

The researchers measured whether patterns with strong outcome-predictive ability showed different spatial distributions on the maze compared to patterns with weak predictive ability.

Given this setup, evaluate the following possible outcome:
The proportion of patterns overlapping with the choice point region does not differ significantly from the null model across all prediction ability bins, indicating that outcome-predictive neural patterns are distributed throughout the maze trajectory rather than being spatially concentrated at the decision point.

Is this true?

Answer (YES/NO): NO